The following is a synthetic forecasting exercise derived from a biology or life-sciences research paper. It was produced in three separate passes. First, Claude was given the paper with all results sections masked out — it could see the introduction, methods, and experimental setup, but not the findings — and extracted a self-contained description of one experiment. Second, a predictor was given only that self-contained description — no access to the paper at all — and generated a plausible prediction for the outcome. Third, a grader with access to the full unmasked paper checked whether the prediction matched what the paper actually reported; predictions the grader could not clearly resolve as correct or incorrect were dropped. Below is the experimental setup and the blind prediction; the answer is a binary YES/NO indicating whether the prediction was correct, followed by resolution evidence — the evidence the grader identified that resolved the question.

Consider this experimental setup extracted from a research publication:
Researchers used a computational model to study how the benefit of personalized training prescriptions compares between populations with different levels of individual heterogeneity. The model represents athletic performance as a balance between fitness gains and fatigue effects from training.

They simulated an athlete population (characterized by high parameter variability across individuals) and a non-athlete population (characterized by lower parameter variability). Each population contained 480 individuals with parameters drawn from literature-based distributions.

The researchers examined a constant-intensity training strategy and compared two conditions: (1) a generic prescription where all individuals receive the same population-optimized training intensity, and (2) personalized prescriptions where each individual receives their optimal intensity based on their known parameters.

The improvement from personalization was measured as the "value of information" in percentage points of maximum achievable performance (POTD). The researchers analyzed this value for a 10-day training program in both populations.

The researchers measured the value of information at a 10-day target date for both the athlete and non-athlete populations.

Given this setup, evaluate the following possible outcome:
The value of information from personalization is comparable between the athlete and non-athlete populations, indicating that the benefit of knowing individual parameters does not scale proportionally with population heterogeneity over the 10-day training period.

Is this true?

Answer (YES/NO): NO